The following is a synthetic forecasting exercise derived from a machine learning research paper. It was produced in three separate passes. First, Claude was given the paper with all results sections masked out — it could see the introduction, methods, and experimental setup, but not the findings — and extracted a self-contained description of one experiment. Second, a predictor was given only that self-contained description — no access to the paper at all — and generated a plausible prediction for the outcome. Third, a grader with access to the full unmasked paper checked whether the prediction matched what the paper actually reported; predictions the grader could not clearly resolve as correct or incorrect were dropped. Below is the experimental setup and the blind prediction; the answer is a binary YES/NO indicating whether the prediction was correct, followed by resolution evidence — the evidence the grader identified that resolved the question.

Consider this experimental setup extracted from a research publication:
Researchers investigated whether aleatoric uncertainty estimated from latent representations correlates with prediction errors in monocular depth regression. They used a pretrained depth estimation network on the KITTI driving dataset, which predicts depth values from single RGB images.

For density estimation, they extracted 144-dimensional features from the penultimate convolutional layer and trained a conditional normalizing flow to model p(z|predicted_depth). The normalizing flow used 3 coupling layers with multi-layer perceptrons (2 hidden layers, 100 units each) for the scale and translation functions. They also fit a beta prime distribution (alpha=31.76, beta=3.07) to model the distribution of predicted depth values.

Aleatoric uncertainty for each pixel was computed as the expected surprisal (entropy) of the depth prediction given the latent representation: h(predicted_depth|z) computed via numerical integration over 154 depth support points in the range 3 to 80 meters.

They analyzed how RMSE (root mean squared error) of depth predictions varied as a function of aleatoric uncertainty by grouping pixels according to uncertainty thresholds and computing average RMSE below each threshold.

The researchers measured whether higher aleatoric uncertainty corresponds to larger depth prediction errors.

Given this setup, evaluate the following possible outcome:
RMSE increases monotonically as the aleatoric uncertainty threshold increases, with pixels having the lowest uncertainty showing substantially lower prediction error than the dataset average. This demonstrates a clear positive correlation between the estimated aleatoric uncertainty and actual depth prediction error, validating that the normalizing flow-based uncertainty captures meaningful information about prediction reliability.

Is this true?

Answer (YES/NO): YES